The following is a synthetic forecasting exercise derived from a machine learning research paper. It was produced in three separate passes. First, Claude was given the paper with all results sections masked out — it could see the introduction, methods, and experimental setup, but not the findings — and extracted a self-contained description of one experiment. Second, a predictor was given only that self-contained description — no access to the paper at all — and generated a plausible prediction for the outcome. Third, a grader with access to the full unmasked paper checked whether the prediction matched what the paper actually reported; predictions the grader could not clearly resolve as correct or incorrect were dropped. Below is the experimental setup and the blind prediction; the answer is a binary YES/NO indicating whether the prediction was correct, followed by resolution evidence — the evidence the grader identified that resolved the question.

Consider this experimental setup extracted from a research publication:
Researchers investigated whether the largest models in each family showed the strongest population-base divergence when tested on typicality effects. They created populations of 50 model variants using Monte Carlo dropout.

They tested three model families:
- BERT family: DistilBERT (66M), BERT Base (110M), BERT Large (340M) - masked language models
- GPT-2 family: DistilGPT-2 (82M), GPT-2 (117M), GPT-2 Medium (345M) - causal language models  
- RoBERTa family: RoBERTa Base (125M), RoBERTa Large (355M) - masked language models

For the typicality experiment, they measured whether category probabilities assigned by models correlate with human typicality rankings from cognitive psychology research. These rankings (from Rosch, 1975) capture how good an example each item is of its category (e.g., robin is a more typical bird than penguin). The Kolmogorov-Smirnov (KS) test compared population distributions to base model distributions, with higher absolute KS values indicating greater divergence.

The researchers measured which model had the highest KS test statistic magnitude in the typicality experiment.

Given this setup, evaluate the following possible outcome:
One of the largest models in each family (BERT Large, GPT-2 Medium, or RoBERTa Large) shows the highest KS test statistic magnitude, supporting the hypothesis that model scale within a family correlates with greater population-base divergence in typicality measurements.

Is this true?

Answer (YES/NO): YES